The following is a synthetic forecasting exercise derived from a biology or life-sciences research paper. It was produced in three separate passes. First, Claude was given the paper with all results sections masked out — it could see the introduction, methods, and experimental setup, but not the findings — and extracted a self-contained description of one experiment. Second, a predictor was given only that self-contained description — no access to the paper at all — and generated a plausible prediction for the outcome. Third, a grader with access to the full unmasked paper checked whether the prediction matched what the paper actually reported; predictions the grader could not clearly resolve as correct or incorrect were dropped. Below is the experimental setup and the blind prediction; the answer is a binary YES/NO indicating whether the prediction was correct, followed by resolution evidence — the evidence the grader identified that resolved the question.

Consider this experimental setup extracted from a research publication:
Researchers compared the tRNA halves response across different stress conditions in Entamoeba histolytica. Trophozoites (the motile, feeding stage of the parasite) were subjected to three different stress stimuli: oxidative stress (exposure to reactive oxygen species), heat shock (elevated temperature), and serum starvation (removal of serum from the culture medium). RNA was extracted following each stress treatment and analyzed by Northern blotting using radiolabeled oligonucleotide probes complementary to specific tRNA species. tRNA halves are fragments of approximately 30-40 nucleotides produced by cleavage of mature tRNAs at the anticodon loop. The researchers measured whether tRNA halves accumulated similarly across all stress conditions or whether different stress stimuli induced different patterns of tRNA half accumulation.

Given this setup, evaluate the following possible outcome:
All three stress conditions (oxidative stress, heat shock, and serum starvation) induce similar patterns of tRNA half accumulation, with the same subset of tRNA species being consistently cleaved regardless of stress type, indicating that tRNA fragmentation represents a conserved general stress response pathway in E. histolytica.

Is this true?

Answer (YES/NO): YES